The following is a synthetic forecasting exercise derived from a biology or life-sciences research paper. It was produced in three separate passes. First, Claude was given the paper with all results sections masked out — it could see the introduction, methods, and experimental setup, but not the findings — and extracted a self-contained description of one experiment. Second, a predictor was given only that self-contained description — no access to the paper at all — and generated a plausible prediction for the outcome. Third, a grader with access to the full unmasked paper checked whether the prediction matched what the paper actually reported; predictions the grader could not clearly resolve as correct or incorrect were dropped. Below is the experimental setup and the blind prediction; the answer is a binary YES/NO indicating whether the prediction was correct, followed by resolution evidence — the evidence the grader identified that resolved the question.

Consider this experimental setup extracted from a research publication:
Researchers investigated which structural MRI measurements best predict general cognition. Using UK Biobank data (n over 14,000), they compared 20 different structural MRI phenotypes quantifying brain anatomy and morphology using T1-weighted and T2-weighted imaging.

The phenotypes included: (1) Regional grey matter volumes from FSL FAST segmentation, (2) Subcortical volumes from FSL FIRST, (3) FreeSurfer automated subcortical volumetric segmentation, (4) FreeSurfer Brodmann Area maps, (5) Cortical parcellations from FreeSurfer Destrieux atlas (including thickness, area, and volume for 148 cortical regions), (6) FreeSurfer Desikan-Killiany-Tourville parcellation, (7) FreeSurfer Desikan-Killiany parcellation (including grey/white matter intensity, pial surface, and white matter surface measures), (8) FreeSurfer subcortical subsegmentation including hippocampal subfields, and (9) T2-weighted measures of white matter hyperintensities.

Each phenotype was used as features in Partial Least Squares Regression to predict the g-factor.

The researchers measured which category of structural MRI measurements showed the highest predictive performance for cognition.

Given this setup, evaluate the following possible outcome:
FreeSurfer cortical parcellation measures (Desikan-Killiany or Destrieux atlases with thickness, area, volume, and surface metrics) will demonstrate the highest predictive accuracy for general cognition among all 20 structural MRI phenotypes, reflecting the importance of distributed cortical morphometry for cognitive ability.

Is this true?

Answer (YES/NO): NO